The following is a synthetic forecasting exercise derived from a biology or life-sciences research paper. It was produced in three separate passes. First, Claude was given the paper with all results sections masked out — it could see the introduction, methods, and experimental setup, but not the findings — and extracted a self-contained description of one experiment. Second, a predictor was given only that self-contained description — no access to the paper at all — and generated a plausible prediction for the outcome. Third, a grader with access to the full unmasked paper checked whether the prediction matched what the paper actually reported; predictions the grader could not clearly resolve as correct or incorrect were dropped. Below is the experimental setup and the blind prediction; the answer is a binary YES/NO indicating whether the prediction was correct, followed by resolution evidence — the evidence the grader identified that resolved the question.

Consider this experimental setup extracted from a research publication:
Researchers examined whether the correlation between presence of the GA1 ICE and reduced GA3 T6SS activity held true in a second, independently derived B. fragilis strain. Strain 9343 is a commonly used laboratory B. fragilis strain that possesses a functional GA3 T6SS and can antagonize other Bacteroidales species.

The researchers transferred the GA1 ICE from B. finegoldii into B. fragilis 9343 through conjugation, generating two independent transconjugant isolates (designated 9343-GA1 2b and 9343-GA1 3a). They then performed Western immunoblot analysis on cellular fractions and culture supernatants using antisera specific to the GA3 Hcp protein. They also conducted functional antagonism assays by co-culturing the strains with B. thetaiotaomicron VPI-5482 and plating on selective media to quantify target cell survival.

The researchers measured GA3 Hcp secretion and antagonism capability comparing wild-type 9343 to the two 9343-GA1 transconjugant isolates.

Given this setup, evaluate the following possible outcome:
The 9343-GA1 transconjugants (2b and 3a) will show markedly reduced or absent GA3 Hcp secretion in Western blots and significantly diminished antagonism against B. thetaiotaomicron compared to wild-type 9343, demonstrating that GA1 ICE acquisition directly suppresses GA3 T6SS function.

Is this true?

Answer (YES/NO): YES